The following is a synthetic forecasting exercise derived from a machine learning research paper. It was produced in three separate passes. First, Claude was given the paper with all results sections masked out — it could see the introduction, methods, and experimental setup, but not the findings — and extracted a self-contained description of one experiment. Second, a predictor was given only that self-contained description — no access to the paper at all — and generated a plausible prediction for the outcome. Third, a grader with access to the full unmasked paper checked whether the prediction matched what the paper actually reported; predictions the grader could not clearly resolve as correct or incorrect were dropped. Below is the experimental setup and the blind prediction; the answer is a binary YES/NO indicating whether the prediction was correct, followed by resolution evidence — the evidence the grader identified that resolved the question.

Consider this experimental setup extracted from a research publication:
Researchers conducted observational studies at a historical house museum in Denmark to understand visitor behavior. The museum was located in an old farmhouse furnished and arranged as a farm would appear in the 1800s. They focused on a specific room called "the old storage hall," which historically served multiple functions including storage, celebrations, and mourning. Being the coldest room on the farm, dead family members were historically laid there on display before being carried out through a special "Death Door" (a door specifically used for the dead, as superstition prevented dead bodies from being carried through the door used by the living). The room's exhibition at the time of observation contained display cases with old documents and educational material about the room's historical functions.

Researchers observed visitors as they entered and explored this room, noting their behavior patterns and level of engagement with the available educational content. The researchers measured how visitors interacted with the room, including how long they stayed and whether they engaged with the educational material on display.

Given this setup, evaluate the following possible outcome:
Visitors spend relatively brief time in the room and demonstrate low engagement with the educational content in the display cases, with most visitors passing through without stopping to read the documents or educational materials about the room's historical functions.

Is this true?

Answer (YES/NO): YES